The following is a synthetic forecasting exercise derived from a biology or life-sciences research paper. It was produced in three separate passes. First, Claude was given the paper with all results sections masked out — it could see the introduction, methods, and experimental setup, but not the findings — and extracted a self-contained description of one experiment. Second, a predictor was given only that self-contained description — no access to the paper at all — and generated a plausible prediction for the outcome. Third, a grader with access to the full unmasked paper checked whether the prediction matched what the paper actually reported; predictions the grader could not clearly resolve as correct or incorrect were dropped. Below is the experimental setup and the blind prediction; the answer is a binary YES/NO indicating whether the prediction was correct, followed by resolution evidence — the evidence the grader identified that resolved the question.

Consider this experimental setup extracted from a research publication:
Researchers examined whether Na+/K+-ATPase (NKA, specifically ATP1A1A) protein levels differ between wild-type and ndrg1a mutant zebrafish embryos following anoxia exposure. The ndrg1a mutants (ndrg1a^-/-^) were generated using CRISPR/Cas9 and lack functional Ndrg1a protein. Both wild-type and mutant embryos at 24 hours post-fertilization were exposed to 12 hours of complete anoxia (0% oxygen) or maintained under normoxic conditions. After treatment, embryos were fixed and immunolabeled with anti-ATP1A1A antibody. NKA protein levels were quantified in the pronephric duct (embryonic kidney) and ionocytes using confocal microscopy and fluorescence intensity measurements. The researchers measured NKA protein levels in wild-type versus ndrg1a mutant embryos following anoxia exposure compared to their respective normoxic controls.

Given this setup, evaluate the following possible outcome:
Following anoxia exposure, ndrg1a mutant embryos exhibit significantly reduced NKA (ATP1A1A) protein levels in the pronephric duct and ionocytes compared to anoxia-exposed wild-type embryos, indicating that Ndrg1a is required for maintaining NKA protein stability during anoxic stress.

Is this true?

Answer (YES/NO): NO